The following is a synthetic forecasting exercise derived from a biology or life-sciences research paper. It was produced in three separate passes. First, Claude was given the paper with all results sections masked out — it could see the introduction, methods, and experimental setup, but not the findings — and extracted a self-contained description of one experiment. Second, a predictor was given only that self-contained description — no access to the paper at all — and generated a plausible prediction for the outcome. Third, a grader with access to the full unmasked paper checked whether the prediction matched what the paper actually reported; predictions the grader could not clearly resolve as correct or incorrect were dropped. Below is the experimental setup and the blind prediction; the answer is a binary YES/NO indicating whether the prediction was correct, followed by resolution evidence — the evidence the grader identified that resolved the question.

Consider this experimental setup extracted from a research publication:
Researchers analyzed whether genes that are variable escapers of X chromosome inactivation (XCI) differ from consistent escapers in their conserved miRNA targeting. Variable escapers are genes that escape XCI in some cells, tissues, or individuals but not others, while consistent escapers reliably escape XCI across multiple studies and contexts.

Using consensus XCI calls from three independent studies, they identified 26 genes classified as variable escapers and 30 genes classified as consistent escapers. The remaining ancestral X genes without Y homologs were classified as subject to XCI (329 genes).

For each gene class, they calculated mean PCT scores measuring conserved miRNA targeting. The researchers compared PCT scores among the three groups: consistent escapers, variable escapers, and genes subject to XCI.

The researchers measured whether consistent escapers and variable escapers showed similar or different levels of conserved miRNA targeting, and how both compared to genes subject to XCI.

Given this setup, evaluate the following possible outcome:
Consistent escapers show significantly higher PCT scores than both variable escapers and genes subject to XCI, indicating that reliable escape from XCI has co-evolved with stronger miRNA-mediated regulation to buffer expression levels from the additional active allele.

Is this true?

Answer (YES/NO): NO